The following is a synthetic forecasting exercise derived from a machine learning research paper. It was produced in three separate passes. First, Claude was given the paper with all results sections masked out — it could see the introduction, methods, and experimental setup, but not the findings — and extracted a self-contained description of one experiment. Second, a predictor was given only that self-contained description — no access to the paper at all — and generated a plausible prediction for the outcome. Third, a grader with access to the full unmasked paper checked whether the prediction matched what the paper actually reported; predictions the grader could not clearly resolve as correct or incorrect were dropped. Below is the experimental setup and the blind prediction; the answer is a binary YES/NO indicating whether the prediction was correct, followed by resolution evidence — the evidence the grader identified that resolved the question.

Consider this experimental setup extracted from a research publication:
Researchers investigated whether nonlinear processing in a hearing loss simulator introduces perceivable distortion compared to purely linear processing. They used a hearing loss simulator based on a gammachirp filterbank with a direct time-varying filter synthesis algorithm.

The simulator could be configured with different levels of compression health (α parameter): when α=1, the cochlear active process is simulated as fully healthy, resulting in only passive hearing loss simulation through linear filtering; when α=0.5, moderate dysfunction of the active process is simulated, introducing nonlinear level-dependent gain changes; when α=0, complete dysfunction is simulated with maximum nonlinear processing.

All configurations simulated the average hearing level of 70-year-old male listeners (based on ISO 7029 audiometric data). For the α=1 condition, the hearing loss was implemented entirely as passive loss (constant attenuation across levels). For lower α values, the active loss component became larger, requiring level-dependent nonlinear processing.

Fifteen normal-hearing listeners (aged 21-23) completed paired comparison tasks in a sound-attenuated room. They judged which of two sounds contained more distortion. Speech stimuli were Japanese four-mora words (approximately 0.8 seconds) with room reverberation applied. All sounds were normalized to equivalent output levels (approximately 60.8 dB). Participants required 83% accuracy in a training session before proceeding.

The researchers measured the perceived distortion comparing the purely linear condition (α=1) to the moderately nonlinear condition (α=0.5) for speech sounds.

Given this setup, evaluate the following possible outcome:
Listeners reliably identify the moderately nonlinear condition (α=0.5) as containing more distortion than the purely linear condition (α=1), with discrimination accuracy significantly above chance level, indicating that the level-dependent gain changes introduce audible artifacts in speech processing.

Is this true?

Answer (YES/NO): NO